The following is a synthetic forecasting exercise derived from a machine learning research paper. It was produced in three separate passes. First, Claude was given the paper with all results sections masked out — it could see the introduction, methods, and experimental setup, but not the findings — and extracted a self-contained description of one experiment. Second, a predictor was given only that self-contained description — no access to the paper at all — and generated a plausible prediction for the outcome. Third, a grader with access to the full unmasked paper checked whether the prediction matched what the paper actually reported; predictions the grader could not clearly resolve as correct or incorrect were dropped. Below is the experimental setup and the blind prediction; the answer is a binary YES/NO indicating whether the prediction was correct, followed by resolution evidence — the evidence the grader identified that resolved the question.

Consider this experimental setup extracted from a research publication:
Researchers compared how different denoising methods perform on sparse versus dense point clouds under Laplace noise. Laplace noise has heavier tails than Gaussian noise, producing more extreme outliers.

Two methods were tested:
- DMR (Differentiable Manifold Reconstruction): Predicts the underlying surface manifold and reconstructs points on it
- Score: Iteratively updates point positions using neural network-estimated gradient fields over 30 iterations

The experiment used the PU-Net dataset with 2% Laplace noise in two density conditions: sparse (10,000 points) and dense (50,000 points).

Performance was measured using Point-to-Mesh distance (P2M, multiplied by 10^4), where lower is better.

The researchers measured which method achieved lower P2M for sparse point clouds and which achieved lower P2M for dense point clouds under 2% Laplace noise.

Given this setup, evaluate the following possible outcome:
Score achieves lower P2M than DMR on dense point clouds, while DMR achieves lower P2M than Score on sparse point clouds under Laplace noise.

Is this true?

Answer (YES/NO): NO